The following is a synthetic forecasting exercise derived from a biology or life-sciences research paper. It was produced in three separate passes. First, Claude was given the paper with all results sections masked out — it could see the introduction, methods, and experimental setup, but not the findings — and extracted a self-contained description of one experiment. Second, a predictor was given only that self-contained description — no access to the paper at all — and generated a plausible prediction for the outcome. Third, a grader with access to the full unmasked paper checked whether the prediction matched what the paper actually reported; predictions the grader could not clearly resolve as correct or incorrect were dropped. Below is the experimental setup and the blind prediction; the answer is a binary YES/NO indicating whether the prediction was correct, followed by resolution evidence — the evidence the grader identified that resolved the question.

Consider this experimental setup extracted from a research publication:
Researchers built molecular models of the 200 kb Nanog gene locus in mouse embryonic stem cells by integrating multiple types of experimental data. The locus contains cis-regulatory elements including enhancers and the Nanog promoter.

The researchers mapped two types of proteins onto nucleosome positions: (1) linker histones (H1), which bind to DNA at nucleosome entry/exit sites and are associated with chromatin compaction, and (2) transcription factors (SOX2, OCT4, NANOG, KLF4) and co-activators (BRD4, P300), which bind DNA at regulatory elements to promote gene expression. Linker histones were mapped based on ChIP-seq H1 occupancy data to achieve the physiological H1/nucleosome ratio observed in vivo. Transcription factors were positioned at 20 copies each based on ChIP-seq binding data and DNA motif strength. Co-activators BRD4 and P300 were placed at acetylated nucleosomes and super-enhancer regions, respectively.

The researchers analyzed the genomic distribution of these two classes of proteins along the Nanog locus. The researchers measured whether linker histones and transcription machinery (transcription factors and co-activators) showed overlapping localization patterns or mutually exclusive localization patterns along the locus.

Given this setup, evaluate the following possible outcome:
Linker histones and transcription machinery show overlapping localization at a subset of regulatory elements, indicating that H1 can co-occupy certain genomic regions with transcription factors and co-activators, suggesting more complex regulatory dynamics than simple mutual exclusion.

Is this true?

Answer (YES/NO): NO